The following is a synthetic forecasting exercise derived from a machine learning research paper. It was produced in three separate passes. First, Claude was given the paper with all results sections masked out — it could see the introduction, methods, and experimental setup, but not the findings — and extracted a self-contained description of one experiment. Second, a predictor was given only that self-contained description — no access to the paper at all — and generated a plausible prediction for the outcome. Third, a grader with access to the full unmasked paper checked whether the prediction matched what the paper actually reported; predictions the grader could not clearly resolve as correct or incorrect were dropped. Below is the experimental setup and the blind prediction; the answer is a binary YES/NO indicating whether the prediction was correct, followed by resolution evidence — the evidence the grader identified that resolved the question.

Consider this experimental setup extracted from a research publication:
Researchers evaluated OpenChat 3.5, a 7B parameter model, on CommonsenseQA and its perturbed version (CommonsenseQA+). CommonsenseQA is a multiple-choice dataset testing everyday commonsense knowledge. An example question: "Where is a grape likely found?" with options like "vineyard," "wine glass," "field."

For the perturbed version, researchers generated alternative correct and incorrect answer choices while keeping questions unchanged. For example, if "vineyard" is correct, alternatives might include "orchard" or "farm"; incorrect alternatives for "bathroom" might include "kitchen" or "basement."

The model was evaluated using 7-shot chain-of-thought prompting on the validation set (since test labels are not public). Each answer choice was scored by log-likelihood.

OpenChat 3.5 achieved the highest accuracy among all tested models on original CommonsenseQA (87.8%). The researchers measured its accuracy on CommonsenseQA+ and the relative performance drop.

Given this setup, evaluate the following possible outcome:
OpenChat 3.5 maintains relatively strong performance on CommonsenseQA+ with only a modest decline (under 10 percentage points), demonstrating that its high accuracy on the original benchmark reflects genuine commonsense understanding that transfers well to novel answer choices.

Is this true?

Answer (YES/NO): YES